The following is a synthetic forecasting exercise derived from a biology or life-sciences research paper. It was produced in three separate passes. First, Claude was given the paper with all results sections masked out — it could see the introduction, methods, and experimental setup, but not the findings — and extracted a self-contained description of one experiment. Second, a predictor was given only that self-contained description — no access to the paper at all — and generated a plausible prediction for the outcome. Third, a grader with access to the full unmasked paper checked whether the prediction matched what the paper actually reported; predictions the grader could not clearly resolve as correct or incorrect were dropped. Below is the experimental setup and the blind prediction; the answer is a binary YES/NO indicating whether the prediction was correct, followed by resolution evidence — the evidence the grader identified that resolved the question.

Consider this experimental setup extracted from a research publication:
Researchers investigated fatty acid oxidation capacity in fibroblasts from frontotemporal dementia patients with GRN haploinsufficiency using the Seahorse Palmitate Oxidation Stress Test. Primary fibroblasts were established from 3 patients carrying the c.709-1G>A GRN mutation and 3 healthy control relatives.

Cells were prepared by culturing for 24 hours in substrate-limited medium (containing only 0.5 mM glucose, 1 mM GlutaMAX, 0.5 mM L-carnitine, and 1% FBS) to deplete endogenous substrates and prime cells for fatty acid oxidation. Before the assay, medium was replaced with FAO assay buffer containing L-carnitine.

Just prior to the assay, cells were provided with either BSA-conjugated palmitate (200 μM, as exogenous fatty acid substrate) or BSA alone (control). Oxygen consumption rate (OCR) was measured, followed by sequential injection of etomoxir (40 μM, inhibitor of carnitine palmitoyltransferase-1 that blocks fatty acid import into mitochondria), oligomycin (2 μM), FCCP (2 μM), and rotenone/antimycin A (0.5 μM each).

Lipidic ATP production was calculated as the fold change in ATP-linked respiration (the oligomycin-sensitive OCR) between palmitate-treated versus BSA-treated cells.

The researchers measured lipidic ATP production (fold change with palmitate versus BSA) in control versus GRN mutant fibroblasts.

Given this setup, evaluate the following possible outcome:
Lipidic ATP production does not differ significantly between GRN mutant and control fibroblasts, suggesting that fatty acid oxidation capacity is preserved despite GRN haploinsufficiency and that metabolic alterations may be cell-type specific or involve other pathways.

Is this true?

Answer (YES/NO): NO